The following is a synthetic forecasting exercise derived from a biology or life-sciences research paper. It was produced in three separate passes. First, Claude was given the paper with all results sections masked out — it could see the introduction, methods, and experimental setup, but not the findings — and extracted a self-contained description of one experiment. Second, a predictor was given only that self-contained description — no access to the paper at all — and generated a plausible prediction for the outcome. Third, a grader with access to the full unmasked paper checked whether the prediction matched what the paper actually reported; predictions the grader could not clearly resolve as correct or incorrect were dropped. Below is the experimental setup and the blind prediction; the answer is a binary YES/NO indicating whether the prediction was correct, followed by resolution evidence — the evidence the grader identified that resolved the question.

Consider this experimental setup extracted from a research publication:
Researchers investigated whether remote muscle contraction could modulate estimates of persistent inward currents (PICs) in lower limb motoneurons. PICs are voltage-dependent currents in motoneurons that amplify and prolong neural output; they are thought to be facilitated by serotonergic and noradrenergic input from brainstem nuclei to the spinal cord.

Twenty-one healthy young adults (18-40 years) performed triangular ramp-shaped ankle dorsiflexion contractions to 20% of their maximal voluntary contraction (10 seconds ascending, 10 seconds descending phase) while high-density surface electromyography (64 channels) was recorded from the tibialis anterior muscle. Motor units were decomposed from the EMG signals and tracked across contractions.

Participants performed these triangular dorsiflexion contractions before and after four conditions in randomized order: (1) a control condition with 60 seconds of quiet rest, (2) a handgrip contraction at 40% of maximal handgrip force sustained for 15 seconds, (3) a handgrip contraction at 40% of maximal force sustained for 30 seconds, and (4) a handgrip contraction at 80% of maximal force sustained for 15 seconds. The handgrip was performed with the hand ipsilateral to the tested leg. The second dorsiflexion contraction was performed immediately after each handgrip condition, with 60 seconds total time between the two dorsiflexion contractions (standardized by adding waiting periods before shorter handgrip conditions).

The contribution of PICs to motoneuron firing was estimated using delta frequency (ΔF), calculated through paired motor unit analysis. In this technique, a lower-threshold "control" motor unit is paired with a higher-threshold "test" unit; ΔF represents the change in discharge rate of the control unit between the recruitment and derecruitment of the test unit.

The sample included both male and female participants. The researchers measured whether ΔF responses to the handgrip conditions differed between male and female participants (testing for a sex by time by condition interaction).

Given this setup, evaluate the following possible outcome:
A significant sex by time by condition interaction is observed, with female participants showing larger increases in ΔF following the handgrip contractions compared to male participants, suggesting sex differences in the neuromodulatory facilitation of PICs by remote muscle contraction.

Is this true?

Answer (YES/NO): NO